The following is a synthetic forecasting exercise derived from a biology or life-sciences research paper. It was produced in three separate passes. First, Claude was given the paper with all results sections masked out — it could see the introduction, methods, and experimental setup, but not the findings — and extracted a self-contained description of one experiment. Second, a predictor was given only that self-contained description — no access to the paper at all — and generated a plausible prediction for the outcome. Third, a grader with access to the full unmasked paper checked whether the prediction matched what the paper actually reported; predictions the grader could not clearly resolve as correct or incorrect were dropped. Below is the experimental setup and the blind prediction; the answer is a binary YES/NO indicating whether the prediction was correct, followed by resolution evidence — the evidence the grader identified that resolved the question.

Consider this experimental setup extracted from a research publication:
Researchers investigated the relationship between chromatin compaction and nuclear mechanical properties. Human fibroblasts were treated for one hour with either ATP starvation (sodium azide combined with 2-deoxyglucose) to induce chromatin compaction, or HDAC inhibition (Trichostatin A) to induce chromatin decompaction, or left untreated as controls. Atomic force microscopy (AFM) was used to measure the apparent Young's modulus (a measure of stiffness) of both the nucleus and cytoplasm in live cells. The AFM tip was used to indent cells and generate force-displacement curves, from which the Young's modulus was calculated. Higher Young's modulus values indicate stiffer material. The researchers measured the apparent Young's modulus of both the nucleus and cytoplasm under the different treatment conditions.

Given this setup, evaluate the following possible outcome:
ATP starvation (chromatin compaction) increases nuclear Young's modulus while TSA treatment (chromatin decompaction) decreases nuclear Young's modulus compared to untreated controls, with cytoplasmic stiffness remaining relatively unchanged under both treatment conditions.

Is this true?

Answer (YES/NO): YES